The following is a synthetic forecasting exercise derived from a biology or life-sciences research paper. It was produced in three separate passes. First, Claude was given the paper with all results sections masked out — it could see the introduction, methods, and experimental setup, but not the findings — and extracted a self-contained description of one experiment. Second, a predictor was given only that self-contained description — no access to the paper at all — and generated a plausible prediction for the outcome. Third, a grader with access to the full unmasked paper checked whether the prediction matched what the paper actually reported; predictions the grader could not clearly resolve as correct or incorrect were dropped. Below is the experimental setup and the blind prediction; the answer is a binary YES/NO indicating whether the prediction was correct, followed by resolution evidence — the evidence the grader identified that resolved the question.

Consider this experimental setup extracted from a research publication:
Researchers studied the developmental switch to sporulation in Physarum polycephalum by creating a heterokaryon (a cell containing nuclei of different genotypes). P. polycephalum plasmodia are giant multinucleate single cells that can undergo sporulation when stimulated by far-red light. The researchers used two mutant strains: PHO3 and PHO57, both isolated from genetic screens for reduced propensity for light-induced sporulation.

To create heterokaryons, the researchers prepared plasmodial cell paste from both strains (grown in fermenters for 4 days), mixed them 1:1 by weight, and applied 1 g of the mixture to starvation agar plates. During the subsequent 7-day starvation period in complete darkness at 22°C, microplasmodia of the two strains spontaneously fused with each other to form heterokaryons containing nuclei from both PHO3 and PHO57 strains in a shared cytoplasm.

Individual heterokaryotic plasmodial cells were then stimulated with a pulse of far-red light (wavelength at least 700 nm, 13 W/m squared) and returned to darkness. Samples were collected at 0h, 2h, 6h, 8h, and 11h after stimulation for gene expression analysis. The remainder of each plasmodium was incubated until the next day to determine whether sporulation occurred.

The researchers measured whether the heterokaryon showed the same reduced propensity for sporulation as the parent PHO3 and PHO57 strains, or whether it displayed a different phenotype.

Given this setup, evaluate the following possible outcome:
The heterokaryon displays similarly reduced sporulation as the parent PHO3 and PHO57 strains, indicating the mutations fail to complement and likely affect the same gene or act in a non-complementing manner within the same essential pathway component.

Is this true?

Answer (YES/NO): NO